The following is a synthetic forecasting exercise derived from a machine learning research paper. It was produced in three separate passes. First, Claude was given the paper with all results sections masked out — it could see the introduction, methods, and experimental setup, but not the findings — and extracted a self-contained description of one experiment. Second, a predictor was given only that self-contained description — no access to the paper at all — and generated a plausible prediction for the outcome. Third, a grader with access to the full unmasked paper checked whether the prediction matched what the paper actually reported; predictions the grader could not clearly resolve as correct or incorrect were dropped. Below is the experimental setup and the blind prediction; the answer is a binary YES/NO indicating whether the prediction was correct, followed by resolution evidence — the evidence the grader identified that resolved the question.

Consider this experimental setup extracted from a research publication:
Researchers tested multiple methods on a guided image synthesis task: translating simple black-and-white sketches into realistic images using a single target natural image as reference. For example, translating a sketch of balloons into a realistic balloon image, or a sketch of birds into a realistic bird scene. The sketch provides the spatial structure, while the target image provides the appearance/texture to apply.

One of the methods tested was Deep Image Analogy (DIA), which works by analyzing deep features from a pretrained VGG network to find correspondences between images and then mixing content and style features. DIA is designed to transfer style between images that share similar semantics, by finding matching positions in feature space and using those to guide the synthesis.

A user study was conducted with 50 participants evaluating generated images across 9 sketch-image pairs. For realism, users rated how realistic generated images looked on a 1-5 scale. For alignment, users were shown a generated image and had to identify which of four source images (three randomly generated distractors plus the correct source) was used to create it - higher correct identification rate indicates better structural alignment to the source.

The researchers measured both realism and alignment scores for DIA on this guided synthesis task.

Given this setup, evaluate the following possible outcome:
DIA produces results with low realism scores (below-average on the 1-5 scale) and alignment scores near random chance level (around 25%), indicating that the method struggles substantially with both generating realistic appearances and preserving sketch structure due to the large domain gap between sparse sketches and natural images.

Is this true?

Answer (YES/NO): NO